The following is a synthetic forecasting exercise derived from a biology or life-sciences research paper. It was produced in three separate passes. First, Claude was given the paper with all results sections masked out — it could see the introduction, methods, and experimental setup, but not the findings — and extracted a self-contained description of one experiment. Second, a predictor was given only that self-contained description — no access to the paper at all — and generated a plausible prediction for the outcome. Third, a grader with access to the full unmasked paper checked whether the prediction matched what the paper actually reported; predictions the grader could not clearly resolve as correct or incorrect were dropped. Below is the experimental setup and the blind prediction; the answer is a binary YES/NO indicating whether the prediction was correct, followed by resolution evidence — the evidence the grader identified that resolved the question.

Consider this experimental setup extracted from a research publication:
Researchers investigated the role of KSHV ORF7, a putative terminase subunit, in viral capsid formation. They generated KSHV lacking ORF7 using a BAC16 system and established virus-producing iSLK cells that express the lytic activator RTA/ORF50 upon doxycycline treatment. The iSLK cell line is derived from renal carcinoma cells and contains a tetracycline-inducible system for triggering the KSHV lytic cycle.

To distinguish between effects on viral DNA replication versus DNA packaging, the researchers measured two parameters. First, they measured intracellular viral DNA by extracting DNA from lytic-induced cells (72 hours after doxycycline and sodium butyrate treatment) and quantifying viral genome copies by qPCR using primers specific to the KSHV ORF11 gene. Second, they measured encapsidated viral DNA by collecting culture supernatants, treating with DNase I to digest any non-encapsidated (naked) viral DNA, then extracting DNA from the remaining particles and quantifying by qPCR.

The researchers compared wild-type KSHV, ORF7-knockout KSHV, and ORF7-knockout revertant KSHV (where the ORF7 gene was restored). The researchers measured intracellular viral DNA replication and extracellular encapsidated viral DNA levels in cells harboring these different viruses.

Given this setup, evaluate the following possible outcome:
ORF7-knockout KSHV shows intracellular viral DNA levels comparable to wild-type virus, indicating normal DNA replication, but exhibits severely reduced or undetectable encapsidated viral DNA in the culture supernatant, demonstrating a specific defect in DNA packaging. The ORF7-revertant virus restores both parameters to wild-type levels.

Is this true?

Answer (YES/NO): YES